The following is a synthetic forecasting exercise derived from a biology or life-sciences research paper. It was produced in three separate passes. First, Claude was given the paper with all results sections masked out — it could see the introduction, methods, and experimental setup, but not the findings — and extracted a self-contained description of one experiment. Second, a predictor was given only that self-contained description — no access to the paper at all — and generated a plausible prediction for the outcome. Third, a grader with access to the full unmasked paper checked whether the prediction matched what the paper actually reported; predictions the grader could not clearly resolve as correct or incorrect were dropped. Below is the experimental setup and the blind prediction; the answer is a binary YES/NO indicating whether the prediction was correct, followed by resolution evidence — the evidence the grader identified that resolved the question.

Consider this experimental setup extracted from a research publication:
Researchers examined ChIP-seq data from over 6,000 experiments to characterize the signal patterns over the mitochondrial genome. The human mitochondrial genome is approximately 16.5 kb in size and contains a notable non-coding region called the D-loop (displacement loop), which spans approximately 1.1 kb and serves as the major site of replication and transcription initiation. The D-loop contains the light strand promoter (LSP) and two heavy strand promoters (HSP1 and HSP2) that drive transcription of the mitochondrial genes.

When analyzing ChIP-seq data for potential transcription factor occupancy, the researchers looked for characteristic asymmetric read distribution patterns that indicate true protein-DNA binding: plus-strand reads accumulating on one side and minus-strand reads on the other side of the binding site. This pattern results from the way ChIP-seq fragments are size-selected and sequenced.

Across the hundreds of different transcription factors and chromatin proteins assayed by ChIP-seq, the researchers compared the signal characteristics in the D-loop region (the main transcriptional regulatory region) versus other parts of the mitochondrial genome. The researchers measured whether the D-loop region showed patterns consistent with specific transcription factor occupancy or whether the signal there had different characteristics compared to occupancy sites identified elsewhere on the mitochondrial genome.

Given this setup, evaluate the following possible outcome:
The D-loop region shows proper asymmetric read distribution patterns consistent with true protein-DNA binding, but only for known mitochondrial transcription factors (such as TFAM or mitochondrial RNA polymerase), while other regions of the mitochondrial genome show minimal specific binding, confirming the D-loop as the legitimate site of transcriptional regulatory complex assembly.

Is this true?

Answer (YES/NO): NO